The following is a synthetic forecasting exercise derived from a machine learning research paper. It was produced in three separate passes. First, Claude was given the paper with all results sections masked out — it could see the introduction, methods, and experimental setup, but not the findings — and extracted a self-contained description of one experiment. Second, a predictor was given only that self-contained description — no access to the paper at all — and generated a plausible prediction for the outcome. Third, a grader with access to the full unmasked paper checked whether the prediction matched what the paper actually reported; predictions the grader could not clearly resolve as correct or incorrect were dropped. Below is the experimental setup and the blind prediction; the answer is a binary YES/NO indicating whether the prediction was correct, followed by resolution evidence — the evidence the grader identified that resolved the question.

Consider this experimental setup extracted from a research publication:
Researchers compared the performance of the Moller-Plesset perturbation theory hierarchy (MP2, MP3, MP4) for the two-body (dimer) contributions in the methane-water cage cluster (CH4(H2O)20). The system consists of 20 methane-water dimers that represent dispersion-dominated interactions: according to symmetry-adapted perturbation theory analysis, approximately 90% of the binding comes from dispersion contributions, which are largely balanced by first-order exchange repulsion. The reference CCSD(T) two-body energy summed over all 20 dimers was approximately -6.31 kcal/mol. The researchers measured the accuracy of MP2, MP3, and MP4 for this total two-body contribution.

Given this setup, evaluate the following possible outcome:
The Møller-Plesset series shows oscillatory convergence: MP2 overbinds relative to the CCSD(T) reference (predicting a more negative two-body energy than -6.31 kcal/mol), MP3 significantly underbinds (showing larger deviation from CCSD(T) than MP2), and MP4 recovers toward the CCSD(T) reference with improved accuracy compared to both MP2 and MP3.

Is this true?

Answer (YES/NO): NO